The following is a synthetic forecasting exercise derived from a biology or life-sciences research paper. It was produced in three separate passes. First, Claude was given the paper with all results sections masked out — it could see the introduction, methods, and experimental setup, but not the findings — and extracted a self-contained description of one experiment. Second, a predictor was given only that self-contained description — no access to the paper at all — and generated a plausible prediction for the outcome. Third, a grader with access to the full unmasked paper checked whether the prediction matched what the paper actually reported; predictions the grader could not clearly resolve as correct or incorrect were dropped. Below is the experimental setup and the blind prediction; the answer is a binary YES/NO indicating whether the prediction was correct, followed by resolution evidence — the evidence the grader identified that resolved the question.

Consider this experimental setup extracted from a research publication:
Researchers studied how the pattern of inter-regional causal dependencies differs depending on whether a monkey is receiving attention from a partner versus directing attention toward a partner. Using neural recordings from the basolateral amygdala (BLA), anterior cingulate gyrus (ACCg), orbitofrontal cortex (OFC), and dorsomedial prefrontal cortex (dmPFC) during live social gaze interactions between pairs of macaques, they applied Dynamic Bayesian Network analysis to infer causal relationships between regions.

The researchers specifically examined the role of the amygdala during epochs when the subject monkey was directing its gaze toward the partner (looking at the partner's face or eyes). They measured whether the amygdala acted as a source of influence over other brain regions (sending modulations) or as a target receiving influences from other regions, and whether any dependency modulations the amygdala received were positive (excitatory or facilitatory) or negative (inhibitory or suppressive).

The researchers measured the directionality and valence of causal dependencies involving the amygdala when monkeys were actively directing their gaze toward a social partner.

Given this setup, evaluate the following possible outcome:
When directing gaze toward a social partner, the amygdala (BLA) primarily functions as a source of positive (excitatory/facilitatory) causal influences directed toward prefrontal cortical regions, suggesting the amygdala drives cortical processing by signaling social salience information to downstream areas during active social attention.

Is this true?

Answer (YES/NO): NO